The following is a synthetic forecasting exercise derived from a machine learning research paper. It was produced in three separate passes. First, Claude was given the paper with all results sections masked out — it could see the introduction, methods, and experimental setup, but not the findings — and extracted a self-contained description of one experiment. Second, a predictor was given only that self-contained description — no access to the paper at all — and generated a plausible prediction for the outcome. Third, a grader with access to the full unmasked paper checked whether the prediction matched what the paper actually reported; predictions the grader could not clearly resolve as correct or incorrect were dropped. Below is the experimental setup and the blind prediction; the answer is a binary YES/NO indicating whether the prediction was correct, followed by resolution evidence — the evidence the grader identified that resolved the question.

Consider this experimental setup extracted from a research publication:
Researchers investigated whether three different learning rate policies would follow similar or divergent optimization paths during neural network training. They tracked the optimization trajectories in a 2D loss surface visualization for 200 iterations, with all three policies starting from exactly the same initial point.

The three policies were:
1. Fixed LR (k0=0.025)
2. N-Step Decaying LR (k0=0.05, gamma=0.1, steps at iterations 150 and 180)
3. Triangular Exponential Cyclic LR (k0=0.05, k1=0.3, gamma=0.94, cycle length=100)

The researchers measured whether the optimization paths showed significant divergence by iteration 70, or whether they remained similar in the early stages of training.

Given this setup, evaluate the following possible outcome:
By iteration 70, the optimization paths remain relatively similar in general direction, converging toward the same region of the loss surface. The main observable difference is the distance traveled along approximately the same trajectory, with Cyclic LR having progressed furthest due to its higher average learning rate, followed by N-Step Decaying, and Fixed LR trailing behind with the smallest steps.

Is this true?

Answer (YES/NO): YES